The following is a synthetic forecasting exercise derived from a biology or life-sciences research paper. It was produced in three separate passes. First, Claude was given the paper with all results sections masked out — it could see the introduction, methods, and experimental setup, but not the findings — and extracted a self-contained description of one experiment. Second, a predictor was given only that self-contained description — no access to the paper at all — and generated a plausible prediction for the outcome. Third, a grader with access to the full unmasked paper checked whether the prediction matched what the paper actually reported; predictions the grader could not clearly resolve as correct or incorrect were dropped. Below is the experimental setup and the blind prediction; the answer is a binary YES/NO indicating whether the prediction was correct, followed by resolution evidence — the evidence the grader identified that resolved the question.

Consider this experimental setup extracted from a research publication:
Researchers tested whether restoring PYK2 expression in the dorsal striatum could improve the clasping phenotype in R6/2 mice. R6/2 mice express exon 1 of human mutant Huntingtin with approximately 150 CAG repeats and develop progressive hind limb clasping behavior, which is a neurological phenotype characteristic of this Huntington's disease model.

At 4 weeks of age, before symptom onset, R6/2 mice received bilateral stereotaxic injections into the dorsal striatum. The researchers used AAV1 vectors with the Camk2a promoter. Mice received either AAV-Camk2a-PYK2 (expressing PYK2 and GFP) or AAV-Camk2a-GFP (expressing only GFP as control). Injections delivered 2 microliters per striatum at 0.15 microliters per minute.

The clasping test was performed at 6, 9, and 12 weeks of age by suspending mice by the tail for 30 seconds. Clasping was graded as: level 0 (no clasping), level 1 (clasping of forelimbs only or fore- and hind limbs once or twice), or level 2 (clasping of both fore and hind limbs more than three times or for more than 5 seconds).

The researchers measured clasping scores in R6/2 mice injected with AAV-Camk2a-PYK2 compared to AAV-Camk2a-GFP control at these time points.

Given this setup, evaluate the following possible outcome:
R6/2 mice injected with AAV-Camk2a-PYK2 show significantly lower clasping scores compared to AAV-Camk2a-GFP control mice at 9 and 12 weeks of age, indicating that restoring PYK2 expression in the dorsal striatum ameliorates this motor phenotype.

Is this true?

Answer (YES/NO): NO